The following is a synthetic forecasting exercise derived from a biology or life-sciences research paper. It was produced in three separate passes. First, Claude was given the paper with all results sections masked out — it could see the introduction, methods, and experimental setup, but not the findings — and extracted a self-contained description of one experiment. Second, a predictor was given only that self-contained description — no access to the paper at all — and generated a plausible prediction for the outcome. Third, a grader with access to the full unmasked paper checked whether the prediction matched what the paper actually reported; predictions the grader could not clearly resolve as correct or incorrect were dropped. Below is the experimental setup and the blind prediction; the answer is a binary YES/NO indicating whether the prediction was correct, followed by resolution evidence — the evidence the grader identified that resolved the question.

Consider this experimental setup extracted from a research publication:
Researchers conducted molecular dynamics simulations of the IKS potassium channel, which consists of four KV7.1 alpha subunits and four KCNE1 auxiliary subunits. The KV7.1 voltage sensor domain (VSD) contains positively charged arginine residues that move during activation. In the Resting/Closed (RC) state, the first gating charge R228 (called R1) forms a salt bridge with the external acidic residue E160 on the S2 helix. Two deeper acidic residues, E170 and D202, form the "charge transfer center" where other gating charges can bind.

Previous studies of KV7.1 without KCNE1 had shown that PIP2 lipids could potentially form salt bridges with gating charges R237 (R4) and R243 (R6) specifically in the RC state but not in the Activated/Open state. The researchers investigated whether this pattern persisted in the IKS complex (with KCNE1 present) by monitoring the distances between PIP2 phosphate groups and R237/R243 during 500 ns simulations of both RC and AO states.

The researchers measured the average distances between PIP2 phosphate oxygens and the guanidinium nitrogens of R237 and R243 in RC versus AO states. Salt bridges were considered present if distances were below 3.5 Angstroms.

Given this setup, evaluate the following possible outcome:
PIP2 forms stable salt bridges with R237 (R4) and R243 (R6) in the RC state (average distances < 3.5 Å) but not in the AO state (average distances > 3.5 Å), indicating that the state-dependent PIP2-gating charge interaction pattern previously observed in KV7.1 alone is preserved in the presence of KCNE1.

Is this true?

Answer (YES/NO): NO